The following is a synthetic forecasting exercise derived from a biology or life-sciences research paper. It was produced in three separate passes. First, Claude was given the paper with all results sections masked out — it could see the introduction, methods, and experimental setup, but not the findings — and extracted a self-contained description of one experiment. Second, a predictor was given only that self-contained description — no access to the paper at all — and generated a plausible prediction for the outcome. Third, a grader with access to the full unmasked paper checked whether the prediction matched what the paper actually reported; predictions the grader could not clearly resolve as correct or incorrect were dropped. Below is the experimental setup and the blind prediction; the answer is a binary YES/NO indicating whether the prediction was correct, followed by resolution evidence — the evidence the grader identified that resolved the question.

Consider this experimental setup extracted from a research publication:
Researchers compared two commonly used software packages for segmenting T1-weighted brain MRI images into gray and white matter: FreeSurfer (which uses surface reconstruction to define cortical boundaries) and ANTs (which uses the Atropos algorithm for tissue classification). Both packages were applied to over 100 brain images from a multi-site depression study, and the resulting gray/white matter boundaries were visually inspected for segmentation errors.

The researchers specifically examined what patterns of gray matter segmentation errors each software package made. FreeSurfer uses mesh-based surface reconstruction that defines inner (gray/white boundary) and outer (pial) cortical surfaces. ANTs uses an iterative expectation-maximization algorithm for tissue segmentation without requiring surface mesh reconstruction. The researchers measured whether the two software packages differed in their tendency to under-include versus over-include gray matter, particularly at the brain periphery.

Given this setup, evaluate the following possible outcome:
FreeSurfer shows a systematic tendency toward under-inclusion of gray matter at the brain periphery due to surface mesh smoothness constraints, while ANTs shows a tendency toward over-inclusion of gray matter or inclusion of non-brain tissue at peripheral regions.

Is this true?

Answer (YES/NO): YES